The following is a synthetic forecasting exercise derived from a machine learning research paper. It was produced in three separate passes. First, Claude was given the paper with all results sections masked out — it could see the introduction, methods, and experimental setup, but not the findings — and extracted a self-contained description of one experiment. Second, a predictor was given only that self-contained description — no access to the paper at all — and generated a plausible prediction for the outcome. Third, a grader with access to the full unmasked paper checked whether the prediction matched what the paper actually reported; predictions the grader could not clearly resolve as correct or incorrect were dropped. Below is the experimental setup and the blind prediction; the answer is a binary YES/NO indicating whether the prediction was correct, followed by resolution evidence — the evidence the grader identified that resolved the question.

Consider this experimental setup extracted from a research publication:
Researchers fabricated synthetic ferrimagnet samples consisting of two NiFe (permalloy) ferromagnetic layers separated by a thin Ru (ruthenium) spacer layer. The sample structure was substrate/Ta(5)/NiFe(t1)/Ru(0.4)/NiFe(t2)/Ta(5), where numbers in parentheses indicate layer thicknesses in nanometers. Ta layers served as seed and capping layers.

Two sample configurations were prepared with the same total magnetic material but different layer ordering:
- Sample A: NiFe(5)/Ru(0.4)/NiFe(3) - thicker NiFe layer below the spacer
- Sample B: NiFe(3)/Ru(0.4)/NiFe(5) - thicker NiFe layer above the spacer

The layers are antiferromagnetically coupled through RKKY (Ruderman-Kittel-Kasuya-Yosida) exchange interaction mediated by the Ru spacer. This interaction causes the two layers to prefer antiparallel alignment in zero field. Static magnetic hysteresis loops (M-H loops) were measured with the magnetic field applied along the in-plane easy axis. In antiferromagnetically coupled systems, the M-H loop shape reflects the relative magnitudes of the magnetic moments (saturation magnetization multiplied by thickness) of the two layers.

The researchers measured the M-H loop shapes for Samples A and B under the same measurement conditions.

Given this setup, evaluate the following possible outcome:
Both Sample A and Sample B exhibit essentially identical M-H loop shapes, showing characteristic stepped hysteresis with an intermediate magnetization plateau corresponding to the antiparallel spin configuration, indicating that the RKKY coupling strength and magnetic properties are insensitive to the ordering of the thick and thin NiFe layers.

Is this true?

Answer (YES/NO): NO